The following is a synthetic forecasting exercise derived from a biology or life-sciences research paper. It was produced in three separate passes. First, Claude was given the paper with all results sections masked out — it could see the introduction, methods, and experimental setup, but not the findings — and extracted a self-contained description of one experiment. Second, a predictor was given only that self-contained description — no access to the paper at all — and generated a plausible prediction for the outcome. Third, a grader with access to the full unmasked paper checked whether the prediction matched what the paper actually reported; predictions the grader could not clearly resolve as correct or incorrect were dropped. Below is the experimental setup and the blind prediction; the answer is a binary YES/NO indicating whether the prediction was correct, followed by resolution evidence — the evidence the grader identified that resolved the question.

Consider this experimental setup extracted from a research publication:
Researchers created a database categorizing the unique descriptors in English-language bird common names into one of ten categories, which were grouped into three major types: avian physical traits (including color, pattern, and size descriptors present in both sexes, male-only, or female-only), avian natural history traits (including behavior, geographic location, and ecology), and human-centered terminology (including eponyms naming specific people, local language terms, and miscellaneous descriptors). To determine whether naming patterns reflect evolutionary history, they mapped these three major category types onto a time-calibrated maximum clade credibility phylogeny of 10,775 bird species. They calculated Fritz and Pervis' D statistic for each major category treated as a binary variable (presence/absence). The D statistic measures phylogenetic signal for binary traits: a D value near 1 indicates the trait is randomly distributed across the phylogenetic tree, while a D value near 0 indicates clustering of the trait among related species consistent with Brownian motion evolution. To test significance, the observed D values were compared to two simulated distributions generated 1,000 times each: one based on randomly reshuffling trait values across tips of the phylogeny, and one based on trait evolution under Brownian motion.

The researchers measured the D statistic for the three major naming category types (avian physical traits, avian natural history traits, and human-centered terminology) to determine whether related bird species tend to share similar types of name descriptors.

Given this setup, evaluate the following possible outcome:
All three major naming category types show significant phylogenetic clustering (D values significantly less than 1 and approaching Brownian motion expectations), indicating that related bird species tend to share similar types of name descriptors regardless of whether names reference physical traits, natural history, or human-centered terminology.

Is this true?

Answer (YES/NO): NO